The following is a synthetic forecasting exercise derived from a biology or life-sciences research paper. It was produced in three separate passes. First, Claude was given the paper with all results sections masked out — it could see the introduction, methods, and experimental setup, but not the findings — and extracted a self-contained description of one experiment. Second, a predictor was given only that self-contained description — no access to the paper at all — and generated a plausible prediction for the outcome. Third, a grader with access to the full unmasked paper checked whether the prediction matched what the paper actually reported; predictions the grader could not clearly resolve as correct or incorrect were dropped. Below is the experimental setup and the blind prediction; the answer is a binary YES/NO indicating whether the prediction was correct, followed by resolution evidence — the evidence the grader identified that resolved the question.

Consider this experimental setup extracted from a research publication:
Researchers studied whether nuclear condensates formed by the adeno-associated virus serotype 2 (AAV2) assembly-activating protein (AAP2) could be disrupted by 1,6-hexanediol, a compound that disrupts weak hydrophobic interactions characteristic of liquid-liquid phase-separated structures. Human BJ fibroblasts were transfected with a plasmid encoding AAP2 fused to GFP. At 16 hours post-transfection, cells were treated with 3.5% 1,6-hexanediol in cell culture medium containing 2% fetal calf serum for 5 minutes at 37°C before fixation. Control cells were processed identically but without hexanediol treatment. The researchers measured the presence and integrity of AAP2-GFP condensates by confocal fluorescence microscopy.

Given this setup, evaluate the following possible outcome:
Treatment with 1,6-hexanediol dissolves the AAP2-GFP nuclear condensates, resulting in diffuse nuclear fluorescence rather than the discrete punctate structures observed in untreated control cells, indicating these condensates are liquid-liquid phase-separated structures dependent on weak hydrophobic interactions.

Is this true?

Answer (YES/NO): NO